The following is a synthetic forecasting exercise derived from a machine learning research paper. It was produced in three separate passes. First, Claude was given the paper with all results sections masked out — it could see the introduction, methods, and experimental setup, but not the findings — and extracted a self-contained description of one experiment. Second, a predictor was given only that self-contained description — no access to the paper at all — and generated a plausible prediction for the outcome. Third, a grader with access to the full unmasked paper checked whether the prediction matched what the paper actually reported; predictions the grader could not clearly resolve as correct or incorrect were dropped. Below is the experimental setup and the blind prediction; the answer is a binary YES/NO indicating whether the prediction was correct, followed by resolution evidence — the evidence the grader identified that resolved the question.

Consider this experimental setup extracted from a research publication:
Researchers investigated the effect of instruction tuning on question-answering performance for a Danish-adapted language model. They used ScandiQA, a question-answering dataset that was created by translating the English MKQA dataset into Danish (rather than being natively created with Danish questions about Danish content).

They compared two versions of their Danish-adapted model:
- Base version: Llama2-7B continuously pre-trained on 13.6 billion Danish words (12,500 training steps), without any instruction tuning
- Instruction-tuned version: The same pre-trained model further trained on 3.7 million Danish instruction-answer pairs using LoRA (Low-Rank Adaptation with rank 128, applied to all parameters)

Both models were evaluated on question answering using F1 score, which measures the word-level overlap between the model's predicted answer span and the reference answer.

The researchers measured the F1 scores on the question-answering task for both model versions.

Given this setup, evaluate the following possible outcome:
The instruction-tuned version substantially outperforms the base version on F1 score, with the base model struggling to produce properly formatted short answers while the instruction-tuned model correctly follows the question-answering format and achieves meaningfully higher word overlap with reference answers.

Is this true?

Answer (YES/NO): YES